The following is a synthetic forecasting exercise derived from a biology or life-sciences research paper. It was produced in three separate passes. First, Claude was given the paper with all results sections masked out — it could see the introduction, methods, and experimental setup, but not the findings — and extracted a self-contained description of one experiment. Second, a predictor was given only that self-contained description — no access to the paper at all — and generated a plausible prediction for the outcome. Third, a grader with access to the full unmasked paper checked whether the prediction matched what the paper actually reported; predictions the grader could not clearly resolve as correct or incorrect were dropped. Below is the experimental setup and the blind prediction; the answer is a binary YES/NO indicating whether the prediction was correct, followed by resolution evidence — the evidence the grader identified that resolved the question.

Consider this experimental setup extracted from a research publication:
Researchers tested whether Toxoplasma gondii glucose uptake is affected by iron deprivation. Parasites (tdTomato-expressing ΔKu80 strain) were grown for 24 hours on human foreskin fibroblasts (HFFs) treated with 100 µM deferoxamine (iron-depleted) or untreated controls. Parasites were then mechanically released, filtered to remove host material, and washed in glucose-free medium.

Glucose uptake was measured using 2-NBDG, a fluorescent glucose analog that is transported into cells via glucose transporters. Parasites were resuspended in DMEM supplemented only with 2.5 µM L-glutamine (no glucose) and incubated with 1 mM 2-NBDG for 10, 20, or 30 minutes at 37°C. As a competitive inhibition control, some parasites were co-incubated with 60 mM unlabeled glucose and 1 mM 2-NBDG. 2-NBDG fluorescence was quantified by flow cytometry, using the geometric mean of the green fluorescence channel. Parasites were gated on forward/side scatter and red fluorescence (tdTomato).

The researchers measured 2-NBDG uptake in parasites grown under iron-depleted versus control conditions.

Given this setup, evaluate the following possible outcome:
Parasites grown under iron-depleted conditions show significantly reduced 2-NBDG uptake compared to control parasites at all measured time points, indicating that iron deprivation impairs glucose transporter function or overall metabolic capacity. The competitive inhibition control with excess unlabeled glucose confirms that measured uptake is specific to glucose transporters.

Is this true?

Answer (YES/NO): NO